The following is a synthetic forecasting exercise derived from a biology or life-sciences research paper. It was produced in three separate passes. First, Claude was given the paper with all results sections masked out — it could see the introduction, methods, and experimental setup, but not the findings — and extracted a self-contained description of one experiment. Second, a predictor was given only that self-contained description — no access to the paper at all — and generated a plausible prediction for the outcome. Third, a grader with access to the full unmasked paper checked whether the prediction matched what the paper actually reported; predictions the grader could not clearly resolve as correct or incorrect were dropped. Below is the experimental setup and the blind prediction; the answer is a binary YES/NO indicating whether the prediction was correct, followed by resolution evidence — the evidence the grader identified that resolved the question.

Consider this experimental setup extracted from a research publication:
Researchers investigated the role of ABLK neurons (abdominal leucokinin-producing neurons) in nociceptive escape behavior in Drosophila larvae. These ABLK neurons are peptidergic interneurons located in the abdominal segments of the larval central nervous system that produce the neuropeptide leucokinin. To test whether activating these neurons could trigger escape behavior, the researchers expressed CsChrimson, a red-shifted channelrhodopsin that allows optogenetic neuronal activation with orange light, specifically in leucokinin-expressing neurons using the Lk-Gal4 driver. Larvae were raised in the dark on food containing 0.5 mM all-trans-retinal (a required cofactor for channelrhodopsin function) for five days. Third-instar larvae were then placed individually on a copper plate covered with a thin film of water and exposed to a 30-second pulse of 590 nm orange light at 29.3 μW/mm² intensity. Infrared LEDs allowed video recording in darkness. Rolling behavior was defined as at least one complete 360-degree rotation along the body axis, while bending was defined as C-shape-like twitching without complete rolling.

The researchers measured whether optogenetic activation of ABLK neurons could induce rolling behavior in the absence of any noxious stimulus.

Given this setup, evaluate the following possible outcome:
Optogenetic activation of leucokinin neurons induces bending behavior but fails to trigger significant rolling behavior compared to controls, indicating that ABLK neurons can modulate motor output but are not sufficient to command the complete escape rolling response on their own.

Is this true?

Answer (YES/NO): YES